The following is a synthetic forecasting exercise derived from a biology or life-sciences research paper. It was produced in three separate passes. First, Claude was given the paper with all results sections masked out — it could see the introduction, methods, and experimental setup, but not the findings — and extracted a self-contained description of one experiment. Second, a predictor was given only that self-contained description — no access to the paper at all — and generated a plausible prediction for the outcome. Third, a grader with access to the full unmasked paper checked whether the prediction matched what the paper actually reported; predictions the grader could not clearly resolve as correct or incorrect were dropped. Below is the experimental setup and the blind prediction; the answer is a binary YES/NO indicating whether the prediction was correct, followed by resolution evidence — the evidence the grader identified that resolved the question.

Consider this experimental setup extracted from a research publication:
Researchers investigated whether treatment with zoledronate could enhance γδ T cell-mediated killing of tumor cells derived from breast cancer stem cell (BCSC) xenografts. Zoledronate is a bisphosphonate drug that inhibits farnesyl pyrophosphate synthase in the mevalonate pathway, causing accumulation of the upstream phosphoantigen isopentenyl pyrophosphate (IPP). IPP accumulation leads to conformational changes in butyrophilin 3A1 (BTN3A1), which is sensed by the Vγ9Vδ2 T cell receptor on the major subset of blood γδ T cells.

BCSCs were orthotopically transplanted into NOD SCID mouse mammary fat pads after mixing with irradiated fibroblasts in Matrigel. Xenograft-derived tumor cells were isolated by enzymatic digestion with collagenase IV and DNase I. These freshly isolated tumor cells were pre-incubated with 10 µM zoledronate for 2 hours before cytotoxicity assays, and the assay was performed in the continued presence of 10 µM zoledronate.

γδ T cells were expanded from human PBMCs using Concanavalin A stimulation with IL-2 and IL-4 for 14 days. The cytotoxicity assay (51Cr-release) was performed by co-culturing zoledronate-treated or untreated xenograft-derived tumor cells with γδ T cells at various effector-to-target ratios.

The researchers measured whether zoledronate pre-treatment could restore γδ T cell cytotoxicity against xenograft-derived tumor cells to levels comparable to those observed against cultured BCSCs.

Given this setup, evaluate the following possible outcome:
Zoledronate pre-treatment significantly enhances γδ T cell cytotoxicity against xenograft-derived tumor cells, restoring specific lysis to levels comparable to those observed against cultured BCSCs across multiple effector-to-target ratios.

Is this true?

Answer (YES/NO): NO